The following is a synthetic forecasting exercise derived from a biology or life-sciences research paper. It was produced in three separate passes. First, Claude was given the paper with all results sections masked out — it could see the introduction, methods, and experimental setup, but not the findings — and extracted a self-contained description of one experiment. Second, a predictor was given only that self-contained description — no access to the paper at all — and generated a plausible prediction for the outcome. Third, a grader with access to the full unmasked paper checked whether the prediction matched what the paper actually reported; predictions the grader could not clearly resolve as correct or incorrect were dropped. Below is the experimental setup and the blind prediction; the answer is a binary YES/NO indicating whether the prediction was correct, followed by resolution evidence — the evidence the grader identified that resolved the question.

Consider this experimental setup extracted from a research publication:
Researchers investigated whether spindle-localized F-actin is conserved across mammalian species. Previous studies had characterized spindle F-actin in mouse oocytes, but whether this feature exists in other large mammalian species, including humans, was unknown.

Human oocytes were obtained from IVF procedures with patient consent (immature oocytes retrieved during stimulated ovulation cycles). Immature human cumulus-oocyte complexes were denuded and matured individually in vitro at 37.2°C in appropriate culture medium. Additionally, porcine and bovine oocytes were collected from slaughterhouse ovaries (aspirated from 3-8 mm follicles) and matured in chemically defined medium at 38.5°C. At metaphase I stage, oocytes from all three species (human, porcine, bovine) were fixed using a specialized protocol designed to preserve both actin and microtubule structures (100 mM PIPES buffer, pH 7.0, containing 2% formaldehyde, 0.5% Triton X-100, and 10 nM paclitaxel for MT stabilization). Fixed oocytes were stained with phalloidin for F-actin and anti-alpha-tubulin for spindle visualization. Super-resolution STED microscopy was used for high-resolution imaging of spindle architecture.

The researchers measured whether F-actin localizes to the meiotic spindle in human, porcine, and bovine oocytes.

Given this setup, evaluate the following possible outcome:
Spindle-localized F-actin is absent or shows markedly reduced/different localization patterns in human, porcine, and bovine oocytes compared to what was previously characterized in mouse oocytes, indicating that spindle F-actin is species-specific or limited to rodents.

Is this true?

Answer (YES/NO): NO